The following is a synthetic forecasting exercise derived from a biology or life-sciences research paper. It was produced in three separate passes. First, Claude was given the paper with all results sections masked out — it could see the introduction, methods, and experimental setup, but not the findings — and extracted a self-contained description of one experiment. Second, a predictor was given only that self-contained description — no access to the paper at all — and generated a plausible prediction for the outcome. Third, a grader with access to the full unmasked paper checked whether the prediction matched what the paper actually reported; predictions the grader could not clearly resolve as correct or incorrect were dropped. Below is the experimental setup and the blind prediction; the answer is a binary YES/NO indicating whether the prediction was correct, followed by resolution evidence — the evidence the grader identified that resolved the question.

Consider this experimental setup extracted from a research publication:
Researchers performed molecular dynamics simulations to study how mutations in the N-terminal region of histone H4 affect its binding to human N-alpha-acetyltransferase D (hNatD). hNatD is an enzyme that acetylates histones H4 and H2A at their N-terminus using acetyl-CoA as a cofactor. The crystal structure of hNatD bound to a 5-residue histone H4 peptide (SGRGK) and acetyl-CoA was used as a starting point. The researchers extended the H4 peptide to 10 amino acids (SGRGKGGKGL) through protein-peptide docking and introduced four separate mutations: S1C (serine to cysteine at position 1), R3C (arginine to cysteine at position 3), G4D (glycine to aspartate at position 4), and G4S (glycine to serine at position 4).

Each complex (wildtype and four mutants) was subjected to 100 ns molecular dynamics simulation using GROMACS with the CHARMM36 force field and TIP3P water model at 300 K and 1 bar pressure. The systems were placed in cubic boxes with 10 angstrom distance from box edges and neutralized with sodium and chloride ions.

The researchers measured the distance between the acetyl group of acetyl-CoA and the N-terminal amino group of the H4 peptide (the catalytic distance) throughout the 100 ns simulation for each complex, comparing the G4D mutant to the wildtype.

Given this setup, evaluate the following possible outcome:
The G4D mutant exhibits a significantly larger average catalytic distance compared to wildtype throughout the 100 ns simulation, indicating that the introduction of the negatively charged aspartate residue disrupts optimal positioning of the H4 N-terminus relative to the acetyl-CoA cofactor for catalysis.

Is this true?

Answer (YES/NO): NO